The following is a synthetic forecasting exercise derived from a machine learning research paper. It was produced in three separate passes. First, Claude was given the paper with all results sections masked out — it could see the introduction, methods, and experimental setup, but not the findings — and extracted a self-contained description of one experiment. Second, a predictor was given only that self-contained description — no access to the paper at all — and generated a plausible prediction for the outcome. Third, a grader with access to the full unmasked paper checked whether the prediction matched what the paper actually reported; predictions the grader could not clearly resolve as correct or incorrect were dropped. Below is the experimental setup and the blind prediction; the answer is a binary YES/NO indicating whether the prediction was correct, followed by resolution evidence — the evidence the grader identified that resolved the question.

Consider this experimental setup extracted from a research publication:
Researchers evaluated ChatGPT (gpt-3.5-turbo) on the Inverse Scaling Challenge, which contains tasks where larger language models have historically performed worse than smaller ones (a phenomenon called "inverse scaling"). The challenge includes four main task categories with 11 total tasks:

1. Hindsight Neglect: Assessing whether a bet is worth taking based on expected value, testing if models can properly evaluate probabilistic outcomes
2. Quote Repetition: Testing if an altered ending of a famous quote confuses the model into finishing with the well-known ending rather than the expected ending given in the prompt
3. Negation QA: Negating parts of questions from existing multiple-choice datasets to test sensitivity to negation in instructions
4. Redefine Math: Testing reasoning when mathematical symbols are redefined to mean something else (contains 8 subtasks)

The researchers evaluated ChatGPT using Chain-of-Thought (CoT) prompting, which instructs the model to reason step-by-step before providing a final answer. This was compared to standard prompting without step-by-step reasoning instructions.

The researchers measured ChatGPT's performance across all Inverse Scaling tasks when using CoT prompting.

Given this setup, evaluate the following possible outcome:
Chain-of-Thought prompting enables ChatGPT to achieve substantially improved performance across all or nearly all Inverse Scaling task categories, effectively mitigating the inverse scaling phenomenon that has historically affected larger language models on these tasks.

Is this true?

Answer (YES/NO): YES